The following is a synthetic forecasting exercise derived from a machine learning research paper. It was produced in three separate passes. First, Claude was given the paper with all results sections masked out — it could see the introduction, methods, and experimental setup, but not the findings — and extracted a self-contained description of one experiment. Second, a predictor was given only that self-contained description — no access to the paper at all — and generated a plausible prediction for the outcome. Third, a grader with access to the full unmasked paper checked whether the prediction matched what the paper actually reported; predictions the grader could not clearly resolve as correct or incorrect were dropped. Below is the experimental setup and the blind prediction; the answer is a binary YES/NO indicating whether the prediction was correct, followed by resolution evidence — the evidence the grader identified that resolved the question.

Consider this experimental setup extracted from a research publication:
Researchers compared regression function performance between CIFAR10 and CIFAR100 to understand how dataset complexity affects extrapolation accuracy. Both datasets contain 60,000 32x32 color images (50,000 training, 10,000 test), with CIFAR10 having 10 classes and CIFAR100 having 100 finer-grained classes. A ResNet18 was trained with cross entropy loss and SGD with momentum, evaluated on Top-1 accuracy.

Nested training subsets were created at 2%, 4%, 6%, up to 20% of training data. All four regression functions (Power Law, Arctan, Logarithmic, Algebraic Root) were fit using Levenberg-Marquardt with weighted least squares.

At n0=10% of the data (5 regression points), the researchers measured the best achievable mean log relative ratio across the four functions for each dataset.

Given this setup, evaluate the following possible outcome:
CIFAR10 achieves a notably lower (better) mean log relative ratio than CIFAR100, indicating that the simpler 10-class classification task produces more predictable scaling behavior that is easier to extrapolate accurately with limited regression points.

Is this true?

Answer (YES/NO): NO